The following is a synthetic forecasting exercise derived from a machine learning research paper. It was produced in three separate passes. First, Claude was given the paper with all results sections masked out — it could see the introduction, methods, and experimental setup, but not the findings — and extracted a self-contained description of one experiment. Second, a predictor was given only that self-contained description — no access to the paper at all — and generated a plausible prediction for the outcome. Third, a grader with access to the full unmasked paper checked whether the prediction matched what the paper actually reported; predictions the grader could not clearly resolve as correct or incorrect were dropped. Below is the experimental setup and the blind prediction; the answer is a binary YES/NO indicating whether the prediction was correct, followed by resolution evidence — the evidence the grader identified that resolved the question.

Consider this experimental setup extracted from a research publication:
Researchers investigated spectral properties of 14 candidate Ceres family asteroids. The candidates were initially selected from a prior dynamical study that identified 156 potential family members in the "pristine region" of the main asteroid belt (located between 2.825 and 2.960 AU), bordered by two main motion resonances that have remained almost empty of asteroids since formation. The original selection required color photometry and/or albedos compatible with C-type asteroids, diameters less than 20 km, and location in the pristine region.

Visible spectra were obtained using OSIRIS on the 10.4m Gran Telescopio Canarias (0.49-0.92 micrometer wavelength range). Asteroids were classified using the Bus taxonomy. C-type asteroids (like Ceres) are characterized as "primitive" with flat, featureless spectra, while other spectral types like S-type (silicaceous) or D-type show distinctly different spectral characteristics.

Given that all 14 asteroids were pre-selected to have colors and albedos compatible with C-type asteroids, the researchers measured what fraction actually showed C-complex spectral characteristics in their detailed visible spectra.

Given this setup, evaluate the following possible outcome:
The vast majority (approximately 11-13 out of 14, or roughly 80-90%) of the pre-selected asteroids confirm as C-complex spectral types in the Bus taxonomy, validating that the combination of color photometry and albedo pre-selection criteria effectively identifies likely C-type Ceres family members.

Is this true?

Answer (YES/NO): NO